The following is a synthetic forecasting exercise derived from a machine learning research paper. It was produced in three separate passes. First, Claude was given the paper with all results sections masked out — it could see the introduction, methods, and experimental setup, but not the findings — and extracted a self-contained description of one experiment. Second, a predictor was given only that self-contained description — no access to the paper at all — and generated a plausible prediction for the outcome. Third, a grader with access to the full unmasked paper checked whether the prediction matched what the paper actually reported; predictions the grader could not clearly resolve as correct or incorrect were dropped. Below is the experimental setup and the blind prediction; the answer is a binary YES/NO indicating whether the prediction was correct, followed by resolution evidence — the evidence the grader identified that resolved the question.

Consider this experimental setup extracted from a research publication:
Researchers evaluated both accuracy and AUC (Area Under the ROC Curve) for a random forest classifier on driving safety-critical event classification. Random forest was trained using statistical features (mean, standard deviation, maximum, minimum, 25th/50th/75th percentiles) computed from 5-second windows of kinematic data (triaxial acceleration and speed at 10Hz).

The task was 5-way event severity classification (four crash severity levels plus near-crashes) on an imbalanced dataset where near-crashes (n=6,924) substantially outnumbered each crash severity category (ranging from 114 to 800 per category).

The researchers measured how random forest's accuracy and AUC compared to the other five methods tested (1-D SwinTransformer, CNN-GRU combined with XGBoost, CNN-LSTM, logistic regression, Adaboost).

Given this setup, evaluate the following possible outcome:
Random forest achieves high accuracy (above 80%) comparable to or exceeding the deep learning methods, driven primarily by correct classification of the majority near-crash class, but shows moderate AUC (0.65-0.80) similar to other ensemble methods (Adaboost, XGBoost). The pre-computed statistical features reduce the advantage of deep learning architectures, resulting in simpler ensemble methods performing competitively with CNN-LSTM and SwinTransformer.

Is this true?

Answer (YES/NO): NO